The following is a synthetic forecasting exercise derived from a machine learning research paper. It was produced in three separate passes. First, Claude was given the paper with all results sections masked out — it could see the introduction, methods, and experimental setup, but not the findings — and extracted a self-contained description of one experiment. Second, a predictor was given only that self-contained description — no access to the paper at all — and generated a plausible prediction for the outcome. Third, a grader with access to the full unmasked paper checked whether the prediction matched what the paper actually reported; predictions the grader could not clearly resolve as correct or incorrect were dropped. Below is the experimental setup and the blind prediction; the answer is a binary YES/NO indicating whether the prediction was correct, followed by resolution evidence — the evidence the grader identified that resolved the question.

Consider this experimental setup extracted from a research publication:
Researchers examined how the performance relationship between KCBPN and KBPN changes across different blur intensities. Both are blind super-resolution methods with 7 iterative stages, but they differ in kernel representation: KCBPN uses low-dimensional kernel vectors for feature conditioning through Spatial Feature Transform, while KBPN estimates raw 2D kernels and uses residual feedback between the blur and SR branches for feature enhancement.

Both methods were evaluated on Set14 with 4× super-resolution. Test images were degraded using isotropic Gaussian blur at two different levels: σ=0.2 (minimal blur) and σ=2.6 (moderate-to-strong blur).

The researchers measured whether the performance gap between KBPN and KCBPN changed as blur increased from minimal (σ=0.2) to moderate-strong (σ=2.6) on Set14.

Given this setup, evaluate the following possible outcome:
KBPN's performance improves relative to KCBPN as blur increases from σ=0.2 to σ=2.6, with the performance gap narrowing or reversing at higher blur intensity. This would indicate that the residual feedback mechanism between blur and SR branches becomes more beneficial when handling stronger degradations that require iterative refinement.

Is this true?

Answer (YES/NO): NO